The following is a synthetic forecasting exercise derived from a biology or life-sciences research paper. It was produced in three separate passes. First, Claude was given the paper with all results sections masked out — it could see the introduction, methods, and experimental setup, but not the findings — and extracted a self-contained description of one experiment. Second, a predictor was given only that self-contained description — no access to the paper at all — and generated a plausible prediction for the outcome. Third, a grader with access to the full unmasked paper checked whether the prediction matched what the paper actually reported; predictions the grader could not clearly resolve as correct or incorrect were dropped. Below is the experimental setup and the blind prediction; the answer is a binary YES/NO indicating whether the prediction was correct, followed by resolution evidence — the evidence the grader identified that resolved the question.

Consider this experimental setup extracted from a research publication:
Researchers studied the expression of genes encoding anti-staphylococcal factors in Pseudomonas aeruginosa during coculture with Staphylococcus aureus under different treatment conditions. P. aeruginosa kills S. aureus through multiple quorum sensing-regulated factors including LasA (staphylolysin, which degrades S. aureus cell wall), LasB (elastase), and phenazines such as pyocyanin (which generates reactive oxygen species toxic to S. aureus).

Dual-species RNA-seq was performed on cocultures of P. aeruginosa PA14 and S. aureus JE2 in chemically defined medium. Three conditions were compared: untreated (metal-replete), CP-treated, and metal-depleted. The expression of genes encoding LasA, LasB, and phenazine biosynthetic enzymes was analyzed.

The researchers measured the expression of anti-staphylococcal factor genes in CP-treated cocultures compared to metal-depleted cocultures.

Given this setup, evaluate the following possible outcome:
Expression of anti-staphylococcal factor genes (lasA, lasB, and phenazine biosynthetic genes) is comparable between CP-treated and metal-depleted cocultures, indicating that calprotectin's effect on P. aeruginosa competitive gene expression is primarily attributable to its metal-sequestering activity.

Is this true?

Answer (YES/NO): NO